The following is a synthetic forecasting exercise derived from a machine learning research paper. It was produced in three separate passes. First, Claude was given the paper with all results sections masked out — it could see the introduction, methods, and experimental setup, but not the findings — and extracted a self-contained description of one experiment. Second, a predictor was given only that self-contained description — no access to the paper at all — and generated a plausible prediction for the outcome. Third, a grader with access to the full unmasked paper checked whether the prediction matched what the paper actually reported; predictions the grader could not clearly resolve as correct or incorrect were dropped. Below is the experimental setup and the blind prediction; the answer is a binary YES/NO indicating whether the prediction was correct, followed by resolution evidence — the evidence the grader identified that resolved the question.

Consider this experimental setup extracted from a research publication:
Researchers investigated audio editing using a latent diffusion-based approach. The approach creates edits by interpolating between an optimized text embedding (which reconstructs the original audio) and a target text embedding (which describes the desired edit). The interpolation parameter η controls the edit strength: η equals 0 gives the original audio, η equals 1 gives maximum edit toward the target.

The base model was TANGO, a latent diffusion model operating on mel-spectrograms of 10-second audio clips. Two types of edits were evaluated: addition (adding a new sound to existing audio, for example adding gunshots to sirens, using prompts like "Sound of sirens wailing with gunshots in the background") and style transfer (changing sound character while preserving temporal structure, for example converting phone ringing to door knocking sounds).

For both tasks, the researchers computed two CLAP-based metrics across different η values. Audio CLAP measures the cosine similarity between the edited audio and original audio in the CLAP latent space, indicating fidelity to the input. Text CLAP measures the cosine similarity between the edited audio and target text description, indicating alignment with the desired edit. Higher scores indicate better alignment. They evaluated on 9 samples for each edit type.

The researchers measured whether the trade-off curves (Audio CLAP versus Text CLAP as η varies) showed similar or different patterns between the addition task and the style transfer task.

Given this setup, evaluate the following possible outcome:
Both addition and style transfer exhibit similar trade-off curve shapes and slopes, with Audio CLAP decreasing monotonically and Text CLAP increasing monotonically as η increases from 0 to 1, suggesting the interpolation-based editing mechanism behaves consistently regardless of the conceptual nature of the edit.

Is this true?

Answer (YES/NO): YES